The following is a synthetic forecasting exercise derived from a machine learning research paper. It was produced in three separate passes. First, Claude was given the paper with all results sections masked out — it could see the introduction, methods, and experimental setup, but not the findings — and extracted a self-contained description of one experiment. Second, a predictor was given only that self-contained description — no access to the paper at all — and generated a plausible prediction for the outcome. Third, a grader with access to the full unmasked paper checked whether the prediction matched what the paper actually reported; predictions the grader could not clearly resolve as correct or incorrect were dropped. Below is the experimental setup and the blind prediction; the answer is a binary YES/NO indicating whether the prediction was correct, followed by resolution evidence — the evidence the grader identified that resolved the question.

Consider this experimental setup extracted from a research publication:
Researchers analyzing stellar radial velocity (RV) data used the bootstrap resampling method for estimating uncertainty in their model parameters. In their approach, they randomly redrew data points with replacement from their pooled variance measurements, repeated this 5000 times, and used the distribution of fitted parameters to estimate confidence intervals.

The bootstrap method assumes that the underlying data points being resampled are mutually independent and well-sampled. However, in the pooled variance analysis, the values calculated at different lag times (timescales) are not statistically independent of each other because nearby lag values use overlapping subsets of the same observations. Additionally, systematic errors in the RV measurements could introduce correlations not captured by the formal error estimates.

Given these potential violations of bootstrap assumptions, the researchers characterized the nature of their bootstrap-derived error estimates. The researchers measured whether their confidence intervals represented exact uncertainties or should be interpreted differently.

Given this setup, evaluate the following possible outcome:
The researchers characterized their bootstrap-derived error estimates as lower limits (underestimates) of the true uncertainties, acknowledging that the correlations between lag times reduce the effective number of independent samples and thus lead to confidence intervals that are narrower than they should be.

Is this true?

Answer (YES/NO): YES